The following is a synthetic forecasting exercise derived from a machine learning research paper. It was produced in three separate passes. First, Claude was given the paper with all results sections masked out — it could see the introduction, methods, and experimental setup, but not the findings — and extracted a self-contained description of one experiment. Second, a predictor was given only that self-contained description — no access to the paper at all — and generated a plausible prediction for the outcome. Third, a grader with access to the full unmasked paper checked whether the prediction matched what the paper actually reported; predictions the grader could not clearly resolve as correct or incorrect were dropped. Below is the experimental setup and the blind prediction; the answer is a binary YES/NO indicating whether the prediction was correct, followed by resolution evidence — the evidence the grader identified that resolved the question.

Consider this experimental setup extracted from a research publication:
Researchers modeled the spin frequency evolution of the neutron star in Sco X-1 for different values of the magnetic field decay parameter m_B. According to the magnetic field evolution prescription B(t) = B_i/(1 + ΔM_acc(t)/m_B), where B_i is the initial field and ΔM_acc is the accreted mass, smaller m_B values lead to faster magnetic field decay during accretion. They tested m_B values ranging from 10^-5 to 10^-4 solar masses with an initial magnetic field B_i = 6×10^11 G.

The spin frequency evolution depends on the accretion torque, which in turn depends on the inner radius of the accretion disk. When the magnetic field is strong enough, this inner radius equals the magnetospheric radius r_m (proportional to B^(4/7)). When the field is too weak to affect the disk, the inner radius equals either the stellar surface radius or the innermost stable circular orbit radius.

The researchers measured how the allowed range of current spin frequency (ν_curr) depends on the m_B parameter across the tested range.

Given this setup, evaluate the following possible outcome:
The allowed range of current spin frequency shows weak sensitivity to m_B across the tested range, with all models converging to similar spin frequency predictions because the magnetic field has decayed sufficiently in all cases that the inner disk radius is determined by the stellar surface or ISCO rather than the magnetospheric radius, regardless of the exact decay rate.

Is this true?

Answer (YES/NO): NO